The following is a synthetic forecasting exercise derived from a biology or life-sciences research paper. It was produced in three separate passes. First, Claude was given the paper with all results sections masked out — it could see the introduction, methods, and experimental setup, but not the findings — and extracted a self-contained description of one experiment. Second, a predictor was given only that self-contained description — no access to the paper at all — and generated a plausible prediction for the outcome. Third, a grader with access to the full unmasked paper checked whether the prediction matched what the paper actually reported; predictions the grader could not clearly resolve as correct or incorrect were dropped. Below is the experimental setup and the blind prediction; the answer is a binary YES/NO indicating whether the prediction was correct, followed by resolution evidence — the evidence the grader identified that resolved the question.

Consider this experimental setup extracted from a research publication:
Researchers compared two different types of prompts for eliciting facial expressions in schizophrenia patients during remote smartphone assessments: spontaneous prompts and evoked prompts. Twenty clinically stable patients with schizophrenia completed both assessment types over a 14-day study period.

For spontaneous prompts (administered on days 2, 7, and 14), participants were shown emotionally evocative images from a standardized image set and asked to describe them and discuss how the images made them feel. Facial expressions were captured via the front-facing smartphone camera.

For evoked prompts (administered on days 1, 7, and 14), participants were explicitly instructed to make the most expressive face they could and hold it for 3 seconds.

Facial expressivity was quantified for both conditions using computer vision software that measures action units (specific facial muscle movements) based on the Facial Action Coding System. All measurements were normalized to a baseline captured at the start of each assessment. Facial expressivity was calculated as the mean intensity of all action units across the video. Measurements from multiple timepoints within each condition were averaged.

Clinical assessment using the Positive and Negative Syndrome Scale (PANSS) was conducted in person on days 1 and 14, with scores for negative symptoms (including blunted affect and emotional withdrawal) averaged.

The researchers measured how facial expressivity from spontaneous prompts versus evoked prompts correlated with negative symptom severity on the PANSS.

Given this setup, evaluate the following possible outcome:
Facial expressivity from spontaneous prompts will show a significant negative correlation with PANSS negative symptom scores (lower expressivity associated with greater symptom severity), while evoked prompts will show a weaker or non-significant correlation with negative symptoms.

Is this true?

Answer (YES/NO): NO